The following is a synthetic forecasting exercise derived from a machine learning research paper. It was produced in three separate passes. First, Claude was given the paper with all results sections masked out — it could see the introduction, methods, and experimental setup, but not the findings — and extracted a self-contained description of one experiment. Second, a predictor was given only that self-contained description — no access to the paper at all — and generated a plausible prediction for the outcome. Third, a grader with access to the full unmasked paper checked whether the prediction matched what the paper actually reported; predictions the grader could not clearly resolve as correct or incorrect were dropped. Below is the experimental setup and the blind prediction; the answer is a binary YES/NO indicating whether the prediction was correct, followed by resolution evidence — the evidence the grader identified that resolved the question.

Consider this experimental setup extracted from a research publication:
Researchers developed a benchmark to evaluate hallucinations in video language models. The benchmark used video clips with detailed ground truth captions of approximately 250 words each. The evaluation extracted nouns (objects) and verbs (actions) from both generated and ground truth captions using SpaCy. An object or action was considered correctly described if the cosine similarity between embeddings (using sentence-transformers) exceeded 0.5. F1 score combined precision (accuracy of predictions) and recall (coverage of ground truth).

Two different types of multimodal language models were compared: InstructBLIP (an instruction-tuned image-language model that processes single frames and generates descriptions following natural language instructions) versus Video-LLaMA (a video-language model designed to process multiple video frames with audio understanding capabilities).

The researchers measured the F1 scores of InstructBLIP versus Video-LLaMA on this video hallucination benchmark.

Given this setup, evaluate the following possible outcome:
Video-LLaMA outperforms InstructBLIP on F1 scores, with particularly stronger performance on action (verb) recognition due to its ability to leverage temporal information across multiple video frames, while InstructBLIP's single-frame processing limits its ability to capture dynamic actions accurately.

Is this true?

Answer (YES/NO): NO